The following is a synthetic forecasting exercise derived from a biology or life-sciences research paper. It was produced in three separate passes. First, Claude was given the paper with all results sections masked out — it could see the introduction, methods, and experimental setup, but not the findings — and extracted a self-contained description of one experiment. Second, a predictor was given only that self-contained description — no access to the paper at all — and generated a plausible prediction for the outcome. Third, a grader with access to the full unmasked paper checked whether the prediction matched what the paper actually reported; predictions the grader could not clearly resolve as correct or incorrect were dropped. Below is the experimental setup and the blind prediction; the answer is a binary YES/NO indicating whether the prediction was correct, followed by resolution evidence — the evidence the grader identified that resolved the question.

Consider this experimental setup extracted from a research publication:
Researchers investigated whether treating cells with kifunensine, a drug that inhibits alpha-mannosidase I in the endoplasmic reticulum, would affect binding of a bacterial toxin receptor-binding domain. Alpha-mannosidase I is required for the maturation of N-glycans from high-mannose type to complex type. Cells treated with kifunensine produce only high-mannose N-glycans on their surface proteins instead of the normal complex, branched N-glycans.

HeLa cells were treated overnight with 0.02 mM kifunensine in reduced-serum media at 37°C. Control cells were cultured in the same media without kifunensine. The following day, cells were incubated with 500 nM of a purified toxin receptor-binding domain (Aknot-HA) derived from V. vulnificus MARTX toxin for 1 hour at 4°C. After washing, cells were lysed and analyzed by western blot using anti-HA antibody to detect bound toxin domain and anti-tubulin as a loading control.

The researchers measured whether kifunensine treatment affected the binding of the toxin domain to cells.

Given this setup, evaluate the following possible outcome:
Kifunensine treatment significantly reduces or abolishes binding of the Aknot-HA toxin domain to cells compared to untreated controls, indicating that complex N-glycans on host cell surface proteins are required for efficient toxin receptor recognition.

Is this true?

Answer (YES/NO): YES